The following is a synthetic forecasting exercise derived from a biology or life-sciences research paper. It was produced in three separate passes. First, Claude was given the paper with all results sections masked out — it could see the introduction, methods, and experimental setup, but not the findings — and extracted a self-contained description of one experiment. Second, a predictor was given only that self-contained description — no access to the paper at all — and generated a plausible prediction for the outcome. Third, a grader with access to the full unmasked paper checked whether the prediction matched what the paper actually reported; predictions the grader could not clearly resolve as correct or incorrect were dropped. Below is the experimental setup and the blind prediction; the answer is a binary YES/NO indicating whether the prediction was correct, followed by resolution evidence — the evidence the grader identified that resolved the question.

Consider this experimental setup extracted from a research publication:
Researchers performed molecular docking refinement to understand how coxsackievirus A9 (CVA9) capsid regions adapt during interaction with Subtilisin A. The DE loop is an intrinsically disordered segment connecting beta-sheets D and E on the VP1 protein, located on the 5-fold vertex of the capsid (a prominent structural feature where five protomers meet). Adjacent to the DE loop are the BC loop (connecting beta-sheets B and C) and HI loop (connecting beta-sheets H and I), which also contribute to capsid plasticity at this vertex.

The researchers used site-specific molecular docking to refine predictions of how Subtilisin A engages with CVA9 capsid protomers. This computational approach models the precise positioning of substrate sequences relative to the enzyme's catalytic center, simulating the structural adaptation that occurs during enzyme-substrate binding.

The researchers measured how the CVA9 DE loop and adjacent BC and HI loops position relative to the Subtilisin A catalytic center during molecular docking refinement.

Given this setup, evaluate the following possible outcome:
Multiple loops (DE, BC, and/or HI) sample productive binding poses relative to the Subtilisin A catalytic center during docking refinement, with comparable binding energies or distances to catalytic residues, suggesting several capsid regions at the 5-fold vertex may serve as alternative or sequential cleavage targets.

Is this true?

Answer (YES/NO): NO